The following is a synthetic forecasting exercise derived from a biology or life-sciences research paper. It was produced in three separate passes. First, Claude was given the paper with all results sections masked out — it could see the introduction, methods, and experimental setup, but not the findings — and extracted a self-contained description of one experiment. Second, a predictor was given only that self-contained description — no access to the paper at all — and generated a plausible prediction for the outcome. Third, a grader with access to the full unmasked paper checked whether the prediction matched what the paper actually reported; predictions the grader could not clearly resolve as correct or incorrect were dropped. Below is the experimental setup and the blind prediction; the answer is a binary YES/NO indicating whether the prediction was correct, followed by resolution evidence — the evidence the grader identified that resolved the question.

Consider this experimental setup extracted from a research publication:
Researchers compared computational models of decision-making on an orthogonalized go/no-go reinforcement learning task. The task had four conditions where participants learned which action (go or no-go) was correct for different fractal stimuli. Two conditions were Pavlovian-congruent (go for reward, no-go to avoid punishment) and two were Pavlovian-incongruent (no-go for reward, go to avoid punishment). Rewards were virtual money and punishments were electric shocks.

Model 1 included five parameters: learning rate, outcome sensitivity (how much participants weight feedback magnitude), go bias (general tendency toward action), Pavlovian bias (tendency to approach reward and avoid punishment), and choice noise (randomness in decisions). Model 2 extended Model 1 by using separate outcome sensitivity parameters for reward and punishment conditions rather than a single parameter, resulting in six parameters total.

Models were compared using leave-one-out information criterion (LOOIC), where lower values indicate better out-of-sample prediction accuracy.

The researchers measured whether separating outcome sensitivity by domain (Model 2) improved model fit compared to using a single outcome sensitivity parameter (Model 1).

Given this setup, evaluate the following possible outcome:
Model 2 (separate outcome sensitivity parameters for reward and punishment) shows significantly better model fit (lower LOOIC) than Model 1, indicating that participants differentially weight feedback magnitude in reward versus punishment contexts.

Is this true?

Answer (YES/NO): YES